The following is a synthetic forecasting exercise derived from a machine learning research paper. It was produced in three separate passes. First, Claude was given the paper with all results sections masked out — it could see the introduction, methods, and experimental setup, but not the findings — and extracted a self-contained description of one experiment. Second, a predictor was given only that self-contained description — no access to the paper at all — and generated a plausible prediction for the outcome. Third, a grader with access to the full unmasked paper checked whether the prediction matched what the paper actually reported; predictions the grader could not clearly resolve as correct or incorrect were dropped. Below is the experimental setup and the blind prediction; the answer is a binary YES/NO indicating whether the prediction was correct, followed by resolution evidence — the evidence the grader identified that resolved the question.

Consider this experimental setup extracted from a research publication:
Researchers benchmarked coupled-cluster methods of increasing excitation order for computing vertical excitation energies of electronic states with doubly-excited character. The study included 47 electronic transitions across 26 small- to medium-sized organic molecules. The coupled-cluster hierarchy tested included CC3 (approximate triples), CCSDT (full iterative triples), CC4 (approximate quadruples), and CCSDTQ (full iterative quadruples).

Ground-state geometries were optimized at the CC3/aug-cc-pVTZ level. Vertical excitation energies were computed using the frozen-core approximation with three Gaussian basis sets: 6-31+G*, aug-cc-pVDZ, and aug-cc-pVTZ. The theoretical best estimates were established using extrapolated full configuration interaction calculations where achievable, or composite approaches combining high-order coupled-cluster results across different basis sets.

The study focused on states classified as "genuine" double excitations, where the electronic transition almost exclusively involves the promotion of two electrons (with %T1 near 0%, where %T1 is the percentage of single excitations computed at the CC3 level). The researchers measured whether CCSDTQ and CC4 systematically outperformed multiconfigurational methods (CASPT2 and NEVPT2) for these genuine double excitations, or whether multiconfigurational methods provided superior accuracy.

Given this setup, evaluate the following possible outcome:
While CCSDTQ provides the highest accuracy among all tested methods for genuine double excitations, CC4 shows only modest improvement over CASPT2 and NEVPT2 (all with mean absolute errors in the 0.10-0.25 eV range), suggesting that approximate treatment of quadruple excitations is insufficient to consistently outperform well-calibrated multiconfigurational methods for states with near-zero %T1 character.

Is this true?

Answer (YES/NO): NO